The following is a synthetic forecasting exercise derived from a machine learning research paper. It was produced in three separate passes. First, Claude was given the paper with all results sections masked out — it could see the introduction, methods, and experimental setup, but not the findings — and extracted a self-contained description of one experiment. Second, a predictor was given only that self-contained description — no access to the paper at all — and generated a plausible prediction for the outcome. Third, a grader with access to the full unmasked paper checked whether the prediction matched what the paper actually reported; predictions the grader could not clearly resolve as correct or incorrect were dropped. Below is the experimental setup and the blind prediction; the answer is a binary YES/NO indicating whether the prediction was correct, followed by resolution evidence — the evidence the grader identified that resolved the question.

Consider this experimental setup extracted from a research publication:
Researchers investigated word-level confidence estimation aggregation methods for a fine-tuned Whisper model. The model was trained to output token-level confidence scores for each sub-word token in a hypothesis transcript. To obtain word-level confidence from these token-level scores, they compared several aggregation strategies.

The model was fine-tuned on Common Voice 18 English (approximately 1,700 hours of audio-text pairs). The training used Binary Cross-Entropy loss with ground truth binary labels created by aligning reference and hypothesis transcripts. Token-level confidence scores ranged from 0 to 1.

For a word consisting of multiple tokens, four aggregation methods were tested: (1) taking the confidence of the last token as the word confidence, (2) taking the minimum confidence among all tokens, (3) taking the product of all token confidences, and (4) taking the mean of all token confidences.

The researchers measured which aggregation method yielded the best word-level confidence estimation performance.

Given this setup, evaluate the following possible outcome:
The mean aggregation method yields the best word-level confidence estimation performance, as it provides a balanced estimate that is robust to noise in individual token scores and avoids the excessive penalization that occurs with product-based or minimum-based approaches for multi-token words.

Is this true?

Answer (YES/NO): NO